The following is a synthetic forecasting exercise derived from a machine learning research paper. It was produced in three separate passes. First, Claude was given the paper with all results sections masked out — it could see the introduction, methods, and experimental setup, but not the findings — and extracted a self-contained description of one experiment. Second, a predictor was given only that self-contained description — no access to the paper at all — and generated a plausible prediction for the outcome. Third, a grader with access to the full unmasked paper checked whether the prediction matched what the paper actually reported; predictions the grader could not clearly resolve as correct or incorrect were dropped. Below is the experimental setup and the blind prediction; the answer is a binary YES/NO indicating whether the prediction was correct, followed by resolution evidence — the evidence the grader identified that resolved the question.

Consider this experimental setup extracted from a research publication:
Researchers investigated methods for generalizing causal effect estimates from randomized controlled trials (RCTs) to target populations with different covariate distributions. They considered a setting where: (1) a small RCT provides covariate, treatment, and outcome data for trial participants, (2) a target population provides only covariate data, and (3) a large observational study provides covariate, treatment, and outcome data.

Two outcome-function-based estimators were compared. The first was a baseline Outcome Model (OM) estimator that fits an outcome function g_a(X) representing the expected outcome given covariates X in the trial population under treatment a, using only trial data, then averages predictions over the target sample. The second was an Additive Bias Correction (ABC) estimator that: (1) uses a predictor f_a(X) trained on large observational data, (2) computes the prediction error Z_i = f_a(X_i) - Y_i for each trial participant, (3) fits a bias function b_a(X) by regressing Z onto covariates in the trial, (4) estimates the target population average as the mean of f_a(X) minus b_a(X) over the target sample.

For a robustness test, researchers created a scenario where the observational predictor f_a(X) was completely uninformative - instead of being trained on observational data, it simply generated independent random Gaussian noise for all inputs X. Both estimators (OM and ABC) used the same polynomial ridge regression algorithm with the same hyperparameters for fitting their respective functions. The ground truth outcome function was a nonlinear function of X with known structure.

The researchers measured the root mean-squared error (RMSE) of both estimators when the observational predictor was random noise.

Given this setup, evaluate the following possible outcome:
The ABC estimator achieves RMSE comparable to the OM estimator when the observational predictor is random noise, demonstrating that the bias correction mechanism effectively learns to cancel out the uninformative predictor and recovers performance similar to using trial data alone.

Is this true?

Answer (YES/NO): NO